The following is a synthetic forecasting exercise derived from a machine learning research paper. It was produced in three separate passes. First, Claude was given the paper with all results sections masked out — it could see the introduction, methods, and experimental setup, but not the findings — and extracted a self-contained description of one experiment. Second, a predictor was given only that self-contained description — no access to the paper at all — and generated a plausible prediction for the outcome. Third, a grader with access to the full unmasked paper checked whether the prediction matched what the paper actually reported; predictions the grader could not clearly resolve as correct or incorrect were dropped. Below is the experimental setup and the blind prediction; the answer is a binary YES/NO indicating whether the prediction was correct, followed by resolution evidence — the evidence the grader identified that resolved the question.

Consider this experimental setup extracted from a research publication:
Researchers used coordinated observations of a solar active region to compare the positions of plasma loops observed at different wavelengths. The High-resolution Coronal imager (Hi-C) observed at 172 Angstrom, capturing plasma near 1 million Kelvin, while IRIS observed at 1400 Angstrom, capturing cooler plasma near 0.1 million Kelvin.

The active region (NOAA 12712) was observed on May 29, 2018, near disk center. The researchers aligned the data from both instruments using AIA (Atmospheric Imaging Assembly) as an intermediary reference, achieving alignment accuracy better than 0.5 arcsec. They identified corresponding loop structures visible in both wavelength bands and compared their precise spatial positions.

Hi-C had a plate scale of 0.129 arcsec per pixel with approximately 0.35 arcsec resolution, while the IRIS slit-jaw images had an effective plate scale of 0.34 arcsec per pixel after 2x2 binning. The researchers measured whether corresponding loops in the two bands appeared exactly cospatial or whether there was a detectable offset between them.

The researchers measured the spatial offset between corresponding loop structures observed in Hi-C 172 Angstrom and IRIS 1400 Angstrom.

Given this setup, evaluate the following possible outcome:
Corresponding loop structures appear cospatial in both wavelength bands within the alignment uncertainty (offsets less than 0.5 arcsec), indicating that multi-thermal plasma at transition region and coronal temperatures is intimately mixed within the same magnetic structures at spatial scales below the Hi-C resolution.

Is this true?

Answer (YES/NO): NO